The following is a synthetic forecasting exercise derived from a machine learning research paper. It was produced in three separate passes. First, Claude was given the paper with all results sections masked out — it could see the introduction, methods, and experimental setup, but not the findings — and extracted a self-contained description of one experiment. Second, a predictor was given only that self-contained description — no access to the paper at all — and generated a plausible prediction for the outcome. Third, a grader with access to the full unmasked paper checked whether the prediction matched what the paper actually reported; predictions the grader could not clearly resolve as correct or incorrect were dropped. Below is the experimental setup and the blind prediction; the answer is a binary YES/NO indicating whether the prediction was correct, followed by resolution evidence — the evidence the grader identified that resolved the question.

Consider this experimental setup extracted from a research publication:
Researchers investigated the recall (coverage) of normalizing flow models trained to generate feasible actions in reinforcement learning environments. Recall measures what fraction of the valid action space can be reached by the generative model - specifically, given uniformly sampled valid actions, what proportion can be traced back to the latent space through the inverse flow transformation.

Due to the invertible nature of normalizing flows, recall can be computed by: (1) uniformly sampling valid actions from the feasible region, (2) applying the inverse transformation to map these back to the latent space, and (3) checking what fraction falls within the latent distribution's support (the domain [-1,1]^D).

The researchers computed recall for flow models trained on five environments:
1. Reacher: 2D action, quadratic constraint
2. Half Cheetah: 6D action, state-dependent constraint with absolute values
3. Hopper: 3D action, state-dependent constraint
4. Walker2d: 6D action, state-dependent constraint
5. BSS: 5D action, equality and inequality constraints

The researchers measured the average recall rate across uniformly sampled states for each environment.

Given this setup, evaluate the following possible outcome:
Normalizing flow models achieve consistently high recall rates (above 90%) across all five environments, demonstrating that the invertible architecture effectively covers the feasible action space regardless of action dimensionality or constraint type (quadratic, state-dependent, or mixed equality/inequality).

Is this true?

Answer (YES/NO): NO